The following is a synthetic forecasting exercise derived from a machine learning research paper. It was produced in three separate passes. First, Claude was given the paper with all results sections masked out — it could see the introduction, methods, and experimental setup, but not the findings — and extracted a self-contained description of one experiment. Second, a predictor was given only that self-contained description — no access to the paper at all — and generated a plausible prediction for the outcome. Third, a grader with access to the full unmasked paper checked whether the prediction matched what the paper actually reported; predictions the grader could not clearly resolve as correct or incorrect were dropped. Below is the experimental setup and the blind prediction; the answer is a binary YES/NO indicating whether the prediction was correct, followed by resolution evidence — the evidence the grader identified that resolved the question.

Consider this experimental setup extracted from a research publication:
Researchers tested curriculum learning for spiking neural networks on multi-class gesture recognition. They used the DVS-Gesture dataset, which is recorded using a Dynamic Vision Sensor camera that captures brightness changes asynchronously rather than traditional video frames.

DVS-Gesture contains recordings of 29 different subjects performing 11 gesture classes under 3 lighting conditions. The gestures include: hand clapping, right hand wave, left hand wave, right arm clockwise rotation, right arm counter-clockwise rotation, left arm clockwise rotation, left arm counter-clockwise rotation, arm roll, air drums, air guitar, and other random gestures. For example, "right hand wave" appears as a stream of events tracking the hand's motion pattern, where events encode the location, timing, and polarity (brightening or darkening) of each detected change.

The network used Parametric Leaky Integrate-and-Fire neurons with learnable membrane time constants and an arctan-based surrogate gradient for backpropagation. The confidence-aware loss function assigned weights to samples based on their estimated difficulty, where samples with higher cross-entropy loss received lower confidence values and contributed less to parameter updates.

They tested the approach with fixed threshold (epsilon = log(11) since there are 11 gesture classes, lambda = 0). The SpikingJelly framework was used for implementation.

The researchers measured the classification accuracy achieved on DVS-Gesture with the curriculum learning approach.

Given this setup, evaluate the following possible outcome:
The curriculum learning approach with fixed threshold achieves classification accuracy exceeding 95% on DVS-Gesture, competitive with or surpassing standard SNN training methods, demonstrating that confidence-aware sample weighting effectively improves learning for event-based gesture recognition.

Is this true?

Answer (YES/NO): NO